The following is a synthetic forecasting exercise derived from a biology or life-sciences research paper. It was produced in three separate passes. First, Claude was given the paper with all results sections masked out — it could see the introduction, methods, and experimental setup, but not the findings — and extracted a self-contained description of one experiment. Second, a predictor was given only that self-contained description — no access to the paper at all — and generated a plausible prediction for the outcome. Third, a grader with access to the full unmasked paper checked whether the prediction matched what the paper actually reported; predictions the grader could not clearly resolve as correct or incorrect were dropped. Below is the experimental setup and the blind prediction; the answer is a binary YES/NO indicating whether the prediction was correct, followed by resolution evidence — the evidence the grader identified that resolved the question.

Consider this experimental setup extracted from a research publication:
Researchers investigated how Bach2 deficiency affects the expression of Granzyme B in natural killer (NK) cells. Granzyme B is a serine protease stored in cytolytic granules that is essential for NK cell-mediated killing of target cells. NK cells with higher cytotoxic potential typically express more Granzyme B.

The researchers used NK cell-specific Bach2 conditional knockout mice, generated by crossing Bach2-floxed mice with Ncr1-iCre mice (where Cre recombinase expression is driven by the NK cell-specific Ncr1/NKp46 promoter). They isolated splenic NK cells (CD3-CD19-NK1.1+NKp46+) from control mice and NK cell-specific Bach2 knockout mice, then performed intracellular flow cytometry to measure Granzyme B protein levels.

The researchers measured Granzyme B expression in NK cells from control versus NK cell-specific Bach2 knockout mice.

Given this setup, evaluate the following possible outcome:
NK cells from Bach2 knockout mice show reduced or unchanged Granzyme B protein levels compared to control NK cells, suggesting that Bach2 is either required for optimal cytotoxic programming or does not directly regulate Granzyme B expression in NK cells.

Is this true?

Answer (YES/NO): NO